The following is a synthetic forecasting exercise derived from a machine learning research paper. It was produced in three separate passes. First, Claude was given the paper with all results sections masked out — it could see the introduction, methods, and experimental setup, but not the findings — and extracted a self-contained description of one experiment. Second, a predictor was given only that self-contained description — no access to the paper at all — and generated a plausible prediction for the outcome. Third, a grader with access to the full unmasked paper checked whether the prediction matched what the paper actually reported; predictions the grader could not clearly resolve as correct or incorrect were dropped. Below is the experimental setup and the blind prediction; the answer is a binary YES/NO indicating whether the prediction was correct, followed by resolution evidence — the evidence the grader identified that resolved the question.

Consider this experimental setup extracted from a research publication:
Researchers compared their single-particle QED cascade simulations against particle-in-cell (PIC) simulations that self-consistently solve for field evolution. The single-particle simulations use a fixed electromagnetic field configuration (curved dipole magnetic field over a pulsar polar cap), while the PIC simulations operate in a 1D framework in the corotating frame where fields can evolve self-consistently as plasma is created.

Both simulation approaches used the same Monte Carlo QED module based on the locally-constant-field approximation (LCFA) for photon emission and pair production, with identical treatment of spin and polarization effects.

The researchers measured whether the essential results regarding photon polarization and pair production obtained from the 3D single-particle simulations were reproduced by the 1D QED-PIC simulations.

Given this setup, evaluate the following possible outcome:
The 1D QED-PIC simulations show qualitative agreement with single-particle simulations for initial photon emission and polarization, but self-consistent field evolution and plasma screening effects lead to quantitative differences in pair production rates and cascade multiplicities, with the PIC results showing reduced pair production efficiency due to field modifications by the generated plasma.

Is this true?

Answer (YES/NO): NO